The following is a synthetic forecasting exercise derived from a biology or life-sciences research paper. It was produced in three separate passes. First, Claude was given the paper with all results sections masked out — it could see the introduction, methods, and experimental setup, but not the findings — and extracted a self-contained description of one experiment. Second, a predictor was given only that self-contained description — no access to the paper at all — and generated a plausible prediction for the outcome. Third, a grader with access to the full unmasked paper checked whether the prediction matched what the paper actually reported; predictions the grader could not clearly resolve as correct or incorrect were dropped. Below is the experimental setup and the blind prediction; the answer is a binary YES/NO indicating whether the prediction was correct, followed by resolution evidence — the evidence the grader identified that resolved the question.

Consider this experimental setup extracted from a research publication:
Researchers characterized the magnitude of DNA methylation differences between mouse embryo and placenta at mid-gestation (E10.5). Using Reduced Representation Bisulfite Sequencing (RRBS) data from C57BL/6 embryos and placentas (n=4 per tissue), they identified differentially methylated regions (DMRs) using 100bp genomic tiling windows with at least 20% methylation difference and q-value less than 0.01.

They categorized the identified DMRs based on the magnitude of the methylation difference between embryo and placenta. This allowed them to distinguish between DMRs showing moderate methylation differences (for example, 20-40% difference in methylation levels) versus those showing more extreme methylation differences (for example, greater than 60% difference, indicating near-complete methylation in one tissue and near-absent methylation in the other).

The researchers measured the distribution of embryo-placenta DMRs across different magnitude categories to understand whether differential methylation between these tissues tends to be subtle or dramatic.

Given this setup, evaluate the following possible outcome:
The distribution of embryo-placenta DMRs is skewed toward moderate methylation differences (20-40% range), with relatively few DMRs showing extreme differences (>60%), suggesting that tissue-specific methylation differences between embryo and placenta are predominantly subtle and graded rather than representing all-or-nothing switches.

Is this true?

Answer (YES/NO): NO